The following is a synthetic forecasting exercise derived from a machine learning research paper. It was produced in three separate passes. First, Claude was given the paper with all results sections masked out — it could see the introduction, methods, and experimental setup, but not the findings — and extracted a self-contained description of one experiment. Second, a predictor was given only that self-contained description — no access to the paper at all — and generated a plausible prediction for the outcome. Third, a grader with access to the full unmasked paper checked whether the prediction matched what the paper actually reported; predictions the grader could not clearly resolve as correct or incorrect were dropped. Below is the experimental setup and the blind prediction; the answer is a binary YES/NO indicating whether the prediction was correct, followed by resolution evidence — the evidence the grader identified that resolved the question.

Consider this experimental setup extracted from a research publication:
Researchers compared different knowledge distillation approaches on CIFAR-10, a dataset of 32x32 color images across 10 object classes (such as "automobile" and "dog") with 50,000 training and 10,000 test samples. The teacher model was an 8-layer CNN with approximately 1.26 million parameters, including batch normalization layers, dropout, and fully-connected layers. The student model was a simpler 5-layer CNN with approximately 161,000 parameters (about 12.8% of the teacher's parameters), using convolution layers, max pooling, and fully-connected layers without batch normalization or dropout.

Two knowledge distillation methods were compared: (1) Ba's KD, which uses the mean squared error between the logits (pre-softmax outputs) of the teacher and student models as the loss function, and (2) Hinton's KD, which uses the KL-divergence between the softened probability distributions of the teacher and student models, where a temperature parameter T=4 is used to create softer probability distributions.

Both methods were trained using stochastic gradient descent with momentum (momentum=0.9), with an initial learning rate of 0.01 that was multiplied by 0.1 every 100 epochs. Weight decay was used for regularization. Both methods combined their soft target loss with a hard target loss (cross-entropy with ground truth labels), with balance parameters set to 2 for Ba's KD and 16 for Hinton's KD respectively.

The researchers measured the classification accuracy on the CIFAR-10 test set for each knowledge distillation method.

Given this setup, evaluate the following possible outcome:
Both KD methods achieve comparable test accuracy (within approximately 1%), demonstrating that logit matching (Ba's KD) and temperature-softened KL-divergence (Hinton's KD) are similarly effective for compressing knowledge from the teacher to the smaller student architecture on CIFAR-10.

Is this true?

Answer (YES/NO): NO